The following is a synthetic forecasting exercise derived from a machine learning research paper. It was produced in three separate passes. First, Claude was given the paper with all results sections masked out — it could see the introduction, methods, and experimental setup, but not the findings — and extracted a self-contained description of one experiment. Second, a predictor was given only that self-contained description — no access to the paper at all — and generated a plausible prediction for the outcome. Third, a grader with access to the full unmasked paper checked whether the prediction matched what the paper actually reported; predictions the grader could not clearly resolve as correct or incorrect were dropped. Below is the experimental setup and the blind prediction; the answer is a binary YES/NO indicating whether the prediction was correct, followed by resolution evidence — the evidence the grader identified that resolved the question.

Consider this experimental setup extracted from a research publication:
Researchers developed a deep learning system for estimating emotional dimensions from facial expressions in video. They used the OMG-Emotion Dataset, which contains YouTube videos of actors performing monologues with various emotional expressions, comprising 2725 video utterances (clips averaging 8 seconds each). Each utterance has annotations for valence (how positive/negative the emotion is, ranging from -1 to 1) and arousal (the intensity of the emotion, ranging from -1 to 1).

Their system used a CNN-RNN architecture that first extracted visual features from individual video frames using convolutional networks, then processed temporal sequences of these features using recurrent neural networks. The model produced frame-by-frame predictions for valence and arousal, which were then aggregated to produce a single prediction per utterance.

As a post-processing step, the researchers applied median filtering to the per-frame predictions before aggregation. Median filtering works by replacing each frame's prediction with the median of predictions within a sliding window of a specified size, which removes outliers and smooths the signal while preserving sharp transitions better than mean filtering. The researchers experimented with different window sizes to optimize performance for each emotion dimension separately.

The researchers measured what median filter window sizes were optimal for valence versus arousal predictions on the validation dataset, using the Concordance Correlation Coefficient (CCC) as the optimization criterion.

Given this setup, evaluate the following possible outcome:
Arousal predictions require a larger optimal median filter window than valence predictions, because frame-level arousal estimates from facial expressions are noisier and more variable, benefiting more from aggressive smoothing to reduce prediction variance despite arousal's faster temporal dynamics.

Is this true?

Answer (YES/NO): NO